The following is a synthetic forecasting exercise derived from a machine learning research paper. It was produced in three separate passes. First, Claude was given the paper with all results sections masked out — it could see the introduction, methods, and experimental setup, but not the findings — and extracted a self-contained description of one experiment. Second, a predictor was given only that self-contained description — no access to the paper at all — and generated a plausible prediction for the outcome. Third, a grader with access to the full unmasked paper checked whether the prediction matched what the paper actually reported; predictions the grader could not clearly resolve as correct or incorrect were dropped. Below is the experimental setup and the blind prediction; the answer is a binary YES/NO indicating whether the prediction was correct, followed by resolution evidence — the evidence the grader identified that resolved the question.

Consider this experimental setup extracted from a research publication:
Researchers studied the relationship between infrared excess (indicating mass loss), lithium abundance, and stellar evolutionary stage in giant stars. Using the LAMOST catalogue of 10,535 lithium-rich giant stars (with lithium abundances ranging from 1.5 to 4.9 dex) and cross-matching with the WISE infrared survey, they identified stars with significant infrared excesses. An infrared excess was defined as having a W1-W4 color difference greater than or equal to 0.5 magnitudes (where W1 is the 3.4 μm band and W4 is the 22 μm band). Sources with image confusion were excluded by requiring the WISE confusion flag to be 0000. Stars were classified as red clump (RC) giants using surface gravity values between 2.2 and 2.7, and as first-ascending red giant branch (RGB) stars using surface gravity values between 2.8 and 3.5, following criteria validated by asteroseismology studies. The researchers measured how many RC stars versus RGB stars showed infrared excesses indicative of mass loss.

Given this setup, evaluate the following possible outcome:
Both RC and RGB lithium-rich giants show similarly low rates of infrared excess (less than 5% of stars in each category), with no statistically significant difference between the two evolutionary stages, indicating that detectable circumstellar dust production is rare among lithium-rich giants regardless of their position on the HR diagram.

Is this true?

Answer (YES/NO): NO